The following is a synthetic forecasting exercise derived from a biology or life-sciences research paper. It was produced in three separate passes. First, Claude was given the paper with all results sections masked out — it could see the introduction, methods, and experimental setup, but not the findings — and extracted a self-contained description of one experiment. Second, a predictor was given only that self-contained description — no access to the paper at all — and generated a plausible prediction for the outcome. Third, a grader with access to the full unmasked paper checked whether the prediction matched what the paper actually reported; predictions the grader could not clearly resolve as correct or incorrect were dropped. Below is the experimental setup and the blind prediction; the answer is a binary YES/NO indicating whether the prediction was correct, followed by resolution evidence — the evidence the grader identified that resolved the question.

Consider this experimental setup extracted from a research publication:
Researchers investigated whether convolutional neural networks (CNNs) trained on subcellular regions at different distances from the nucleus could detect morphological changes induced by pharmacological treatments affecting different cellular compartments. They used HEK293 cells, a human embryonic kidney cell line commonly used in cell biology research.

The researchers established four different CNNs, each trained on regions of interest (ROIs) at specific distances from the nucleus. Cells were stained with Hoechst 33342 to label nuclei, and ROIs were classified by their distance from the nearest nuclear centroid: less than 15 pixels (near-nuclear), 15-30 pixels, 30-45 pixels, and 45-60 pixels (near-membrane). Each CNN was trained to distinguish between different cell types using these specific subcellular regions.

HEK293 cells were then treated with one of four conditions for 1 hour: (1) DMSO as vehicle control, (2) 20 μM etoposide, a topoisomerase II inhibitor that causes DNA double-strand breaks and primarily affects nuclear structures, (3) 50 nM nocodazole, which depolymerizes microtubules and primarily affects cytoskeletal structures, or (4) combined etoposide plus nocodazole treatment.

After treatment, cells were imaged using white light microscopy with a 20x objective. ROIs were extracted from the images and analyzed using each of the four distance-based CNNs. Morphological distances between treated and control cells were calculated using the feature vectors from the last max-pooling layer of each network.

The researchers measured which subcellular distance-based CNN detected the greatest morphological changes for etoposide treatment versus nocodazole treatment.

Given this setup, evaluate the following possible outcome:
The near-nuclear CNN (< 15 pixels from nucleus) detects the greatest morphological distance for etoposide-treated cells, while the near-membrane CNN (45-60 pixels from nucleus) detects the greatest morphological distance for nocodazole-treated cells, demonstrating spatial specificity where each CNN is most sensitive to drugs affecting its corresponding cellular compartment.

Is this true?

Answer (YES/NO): NO